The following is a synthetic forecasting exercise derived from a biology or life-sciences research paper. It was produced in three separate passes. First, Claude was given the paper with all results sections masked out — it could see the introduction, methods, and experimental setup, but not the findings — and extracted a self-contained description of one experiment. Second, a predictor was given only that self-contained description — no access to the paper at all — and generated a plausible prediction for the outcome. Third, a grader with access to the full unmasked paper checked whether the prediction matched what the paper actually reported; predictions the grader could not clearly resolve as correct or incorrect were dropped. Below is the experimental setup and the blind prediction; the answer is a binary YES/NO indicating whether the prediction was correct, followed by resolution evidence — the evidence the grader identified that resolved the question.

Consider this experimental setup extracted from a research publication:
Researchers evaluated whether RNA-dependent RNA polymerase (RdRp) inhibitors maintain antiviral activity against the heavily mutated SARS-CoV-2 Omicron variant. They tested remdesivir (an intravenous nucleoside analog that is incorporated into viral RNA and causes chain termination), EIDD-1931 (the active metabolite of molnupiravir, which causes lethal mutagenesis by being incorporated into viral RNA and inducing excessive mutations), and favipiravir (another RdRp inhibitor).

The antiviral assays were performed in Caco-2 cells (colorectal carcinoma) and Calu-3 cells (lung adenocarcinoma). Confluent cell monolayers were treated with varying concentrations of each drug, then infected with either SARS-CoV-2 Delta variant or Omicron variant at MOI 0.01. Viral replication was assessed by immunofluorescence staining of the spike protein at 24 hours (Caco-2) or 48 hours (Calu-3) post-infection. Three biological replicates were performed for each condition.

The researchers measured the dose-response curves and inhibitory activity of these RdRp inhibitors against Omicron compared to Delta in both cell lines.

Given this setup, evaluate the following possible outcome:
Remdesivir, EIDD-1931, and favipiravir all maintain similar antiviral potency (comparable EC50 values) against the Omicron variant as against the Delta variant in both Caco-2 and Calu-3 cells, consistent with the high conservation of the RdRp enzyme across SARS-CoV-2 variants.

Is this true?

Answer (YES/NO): YES